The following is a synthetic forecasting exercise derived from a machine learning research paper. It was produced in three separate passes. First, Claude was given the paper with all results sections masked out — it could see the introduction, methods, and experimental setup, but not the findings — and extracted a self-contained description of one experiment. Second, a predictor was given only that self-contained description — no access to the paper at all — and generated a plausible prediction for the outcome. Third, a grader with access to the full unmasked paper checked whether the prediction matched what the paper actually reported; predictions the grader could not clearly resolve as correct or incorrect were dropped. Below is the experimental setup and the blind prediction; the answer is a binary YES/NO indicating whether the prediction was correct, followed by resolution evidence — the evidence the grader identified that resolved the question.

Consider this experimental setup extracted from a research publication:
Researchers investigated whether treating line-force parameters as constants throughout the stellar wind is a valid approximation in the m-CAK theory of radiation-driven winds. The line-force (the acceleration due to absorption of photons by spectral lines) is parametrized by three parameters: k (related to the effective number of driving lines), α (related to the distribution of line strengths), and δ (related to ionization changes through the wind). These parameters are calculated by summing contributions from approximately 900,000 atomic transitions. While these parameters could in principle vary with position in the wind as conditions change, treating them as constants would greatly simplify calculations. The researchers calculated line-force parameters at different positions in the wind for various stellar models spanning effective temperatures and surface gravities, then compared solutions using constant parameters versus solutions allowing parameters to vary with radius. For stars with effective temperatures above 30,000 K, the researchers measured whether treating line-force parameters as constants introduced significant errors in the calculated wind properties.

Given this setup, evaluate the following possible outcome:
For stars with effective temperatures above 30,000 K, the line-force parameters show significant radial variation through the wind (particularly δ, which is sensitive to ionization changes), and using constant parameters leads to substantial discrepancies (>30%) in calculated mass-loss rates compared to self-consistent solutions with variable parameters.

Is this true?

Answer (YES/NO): NO